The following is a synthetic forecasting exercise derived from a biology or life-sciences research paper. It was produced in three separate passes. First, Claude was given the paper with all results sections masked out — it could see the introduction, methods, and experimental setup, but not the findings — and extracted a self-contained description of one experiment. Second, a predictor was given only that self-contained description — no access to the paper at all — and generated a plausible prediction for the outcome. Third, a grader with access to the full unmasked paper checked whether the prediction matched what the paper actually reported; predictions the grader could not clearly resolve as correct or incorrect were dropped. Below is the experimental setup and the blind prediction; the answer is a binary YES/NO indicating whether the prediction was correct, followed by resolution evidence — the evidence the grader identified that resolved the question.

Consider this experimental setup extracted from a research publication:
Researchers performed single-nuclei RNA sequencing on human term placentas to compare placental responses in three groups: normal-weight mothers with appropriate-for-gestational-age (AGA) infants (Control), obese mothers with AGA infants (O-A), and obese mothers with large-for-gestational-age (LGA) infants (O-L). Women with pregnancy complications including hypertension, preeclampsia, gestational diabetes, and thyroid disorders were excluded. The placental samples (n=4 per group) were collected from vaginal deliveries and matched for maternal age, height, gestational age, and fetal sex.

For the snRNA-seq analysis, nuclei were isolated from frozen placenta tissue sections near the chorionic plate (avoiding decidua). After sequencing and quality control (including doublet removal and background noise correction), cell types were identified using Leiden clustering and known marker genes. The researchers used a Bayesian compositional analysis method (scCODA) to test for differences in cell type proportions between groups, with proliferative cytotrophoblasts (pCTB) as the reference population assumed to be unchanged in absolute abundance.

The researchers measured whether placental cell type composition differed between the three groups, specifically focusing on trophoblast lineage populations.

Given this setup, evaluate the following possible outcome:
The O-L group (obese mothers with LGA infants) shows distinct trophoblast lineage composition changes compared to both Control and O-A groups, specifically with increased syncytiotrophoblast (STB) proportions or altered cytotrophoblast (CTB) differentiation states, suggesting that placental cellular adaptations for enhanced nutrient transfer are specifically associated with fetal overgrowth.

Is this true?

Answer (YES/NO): NO